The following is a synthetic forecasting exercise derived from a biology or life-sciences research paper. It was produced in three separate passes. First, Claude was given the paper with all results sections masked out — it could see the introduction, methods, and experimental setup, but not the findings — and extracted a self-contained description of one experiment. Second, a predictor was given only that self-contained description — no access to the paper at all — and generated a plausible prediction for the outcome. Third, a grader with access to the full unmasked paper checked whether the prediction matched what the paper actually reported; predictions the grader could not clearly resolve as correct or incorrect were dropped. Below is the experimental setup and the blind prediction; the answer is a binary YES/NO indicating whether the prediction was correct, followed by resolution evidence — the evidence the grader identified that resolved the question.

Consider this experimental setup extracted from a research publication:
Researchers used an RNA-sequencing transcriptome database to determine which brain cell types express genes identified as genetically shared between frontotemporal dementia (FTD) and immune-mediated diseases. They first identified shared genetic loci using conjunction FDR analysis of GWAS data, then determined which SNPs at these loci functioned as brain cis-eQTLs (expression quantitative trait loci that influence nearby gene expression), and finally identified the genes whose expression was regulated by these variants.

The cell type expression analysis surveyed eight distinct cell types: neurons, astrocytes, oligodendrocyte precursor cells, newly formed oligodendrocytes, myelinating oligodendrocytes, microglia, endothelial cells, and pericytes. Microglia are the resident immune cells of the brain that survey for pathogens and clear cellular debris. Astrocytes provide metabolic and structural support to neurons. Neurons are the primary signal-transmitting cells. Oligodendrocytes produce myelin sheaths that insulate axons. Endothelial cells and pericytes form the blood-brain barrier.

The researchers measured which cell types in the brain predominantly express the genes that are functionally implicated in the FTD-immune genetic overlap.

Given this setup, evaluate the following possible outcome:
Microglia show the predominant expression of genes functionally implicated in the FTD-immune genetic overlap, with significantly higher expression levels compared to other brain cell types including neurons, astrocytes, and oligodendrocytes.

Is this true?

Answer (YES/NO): YES